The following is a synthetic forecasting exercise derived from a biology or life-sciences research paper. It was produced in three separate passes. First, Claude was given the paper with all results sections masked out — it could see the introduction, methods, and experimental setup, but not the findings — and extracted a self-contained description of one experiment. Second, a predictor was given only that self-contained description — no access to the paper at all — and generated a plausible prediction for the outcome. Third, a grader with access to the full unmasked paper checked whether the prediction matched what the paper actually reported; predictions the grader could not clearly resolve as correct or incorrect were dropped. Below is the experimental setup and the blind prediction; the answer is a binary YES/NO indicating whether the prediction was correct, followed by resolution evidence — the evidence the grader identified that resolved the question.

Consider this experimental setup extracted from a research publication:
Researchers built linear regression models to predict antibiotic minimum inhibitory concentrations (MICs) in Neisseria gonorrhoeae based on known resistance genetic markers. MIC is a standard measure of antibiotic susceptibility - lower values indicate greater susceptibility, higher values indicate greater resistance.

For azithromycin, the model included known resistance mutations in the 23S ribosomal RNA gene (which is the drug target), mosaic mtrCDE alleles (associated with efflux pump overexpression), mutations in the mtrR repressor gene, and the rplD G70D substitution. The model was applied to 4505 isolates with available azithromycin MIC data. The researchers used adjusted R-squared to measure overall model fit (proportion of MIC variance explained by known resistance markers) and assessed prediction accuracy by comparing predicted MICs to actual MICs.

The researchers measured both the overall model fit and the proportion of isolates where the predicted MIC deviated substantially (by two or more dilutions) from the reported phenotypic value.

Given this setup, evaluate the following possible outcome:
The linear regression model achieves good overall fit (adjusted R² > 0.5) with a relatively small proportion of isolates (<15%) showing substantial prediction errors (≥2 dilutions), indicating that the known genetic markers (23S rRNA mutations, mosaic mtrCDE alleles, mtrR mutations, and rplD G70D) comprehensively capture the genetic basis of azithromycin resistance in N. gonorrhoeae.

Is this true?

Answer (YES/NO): NO